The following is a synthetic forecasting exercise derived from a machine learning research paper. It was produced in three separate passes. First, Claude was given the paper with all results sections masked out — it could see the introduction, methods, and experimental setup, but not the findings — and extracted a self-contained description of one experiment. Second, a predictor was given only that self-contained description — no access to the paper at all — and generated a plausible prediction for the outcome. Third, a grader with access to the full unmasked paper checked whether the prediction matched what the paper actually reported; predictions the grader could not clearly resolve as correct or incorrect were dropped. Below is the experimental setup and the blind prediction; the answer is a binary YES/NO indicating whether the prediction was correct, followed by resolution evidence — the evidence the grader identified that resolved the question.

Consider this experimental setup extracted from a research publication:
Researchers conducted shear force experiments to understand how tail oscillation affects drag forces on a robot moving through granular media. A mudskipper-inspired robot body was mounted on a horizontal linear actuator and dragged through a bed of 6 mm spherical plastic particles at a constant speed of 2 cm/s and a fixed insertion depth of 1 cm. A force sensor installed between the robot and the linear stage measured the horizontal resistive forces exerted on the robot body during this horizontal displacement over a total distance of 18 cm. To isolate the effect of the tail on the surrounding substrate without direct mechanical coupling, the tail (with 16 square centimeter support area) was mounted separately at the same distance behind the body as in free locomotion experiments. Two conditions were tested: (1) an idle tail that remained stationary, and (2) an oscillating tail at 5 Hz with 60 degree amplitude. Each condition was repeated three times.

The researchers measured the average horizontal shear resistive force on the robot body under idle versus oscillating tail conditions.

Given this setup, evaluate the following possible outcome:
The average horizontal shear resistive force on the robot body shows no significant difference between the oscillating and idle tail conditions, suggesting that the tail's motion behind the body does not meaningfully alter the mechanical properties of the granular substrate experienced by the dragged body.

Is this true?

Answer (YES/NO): NO